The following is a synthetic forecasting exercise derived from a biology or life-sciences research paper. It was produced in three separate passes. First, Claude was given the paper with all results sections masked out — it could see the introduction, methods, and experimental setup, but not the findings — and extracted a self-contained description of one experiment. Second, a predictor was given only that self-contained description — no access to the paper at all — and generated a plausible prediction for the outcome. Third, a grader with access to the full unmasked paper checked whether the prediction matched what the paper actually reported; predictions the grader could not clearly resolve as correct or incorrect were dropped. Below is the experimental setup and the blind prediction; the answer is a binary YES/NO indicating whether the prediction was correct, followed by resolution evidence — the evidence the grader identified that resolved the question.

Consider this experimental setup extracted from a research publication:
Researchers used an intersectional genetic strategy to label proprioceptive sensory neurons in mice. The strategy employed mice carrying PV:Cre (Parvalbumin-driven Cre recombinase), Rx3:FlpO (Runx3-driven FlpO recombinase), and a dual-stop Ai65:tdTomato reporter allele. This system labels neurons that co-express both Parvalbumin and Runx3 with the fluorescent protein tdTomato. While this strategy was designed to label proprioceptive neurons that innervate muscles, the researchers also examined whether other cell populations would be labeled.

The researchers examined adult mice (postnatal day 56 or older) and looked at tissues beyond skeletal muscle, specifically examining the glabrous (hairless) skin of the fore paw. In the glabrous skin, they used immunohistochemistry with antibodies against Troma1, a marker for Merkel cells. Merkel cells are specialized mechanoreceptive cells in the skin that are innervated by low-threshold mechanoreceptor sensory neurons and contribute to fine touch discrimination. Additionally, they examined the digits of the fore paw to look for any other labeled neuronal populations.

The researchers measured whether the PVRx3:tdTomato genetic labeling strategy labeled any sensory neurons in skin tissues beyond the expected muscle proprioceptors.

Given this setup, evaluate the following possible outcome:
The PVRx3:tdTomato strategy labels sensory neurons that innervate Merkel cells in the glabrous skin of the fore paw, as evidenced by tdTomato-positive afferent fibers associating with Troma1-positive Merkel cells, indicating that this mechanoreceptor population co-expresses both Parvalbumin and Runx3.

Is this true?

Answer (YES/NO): YES